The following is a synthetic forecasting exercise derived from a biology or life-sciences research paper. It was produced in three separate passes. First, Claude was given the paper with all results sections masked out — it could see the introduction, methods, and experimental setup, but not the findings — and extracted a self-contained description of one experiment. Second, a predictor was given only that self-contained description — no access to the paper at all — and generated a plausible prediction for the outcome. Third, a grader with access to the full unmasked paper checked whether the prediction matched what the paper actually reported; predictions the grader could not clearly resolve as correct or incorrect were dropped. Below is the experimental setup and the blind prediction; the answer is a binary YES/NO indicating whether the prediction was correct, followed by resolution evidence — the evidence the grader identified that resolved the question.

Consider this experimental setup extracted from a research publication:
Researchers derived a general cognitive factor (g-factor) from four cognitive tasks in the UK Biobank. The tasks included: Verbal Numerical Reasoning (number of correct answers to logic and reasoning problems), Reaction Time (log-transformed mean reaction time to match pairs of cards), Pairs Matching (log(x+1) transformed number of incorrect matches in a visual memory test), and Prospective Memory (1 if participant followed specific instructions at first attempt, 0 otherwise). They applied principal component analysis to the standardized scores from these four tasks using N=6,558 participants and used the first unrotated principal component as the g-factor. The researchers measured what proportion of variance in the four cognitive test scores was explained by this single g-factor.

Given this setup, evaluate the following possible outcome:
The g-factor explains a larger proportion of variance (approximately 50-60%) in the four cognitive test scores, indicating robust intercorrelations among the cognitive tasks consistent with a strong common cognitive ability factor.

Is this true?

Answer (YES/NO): NO